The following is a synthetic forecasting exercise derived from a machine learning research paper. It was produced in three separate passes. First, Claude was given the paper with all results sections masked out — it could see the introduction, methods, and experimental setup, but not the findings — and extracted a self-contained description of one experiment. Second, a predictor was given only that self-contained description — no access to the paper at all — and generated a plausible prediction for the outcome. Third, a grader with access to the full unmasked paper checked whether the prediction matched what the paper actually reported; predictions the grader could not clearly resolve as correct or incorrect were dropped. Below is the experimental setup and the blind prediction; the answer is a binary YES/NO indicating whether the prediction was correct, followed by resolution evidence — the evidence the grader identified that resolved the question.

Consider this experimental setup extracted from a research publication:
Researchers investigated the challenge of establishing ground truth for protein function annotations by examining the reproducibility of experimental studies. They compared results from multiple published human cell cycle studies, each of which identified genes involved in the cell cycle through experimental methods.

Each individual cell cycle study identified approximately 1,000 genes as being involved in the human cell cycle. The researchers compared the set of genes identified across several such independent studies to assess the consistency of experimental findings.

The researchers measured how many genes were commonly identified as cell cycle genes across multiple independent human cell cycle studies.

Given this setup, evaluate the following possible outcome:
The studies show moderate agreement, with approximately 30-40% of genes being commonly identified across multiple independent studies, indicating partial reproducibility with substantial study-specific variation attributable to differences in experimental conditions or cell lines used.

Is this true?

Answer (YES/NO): NO